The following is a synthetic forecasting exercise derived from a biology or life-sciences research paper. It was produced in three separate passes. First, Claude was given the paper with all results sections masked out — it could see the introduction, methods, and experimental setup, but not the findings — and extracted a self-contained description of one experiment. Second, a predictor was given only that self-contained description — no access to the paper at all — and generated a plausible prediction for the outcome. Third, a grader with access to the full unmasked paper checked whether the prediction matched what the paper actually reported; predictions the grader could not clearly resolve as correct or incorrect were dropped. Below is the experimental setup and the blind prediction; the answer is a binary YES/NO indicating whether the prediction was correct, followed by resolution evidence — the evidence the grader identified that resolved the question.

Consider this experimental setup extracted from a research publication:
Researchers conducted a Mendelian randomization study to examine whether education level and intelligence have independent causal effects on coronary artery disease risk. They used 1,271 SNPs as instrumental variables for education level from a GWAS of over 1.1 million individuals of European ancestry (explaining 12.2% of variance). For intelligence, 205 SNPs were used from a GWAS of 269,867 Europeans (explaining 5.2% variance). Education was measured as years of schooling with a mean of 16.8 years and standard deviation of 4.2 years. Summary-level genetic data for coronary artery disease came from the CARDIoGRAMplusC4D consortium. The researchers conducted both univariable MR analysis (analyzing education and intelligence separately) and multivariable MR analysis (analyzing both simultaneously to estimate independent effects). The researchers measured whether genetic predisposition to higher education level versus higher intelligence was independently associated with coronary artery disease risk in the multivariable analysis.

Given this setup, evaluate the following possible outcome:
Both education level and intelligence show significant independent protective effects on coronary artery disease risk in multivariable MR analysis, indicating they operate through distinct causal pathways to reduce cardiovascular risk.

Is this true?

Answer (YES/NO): NO